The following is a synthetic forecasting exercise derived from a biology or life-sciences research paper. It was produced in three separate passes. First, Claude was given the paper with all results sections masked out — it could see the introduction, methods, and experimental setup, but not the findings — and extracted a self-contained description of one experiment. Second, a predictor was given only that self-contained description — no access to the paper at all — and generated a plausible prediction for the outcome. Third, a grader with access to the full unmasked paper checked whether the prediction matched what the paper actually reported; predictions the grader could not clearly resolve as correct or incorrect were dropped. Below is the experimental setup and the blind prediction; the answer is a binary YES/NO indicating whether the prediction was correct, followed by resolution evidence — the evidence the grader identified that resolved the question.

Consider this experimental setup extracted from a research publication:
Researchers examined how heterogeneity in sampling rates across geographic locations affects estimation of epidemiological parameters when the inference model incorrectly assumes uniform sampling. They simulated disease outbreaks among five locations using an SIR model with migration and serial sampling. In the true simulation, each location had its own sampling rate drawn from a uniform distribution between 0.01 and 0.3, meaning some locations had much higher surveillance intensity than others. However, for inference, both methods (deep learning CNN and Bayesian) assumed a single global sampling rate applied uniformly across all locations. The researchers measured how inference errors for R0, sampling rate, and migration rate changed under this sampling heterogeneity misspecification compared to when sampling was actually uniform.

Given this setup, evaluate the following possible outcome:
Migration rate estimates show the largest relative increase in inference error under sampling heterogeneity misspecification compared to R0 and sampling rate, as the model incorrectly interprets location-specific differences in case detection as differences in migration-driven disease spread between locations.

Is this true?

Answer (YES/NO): NO